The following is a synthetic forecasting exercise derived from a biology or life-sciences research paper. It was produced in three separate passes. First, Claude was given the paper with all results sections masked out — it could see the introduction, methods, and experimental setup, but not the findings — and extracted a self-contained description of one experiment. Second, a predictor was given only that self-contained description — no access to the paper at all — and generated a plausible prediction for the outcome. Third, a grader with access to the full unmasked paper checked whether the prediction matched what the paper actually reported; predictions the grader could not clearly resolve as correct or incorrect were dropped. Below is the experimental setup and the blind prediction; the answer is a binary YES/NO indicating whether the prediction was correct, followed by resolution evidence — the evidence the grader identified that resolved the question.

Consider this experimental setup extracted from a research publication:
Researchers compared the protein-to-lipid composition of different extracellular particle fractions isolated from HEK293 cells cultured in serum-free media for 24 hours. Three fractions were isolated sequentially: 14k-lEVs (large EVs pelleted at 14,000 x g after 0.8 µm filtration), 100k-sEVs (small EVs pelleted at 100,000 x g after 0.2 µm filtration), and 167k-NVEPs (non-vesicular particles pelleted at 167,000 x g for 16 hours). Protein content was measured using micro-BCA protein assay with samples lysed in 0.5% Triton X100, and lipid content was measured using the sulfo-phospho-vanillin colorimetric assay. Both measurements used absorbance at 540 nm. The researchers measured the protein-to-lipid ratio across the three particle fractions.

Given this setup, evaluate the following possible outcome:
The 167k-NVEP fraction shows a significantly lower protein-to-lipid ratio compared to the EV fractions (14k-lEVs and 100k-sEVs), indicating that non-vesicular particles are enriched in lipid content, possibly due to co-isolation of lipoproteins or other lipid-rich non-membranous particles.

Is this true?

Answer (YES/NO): NO